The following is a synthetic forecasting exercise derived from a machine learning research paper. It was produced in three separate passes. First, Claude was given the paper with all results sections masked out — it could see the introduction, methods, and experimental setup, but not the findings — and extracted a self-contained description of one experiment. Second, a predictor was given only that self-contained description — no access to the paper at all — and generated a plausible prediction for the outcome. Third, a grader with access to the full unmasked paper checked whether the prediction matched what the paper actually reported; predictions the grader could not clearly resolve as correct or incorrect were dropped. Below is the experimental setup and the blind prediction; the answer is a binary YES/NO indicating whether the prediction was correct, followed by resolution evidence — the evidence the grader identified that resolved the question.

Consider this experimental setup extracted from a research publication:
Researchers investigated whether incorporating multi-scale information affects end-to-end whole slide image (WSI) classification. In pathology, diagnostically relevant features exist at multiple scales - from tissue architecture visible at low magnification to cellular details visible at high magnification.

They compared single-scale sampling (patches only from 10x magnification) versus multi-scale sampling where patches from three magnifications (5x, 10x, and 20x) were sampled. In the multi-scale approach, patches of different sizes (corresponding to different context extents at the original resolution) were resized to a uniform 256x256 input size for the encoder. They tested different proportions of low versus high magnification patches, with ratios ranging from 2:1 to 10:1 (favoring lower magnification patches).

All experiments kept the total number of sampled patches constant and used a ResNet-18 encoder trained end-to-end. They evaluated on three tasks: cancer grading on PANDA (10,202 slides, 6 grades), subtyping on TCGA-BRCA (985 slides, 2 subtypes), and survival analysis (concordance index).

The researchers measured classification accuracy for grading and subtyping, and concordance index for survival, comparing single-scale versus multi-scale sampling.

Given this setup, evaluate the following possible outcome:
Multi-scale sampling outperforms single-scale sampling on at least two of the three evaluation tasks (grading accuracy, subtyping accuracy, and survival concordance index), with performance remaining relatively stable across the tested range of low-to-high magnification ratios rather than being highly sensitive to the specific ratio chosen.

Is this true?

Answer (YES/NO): NO